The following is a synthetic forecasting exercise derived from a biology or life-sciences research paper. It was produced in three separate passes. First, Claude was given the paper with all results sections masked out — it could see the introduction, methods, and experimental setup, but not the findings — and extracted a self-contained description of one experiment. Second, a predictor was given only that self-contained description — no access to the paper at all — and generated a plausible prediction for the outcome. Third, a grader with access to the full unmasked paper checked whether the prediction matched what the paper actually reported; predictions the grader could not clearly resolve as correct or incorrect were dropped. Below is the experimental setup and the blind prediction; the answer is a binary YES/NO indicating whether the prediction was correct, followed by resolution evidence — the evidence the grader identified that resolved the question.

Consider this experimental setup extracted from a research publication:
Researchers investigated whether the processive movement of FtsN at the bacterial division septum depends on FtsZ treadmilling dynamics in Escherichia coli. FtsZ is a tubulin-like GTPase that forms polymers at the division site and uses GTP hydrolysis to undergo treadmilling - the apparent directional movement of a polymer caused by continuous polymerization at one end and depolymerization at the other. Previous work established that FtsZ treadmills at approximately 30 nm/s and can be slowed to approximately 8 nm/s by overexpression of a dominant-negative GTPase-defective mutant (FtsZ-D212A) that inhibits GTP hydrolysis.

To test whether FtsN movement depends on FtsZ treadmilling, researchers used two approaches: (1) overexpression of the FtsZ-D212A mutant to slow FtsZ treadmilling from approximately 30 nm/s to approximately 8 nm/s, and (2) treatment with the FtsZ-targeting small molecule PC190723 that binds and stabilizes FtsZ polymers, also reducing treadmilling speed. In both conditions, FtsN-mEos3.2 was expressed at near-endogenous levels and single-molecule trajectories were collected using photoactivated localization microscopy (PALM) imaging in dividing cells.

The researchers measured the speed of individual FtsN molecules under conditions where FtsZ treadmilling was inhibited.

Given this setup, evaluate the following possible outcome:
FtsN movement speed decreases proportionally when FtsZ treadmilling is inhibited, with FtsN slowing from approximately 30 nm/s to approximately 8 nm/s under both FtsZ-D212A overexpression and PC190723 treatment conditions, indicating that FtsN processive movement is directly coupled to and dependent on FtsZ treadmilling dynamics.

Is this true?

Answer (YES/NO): NO